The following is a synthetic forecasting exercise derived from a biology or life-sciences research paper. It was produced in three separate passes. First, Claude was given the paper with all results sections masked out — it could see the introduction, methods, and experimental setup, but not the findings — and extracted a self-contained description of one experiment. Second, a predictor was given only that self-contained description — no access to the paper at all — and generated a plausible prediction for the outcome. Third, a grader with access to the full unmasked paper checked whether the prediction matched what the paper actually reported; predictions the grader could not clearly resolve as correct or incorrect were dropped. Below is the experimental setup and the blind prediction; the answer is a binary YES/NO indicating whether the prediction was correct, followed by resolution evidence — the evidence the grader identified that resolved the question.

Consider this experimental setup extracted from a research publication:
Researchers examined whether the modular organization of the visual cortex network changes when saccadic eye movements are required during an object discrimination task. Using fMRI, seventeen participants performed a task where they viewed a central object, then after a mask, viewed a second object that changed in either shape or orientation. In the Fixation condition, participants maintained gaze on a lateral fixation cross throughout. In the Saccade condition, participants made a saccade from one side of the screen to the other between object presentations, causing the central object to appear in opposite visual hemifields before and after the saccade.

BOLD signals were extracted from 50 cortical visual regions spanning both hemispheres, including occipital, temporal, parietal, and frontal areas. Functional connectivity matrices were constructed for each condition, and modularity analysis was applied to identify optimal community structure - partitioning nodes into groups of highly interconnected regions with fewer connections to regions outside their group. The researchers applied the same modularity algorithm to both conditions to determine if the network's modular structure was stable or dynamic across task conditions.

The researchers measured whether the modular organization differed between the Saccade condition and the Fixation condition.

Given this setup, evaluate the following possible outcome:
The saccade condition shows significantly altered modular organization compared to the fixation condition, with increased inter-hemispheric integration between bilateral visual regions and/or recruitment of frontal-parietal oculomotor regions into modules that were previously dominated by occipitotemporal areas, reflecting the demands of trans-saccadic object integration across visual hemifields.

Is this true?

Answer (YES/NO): YES